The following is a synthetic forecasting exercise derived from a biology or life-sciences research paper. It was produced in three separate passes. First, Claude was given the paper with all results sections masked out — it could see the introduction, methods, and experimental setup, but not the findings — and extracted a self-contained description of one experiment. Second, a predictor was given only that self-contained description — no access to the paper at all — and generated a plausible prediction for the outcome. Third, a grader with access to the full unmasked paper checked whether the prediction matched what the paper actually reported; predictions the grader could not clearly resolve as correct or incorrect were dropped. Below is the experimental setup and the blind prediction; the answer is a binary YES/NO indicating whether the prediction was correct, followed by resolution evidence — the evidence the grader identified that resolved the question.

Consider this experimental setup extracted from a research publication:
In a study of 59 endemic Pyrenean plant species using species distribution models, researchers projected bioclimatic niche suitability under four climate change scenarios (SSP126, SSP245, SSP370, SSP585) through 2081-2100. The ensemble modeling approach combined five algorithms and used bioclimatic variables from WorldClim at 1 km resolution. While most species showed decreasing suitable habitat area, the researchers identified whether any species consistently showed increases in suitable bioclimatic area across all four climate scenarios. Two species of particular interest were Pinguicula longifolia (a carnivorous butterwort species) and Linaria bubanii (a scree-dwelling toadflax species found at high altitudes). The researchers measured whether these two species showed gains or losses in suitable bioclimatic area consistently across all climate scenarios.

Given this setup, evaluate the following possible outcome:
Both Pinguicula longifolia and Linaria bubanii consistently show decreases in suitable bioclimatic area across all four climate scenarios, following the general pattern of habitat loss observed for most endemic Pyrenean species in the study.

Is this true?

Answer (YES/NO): NO